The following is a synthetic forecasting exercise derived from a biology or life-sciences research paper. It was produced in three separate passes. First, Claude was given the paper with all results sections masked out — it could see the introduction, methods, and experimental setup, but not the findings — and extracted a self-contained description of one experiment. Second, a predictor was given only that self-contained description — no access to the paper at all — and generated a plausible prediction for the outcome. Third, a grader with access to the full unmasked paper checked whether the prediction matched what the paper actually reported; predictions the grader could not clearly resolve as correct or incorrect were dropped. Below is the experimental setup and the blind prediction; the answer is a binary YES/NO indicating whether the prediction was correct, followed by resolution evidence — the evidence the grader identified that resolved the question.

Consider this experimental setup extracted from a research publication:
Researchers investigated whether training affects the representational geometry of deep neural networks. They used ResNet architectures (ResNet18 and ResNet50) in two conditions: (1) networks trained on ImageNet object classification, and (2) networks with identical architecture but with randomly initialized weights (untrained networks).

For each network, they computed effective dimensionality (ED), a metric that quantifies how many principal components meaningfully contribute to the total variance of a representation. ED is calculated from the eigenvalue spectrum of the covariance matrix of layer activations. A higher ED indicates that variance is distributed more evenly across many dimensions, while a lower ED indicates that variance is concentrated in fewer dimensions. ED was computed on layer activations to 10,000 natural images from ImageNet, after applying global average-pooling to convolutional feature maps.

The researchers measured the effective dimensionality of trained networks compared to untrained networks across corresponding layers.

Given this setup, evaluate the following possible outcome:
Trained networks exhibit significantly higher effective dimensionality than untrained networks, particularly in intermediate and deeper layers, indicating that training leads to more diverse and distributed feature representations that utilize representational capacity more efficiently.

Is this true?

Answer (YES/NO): NO